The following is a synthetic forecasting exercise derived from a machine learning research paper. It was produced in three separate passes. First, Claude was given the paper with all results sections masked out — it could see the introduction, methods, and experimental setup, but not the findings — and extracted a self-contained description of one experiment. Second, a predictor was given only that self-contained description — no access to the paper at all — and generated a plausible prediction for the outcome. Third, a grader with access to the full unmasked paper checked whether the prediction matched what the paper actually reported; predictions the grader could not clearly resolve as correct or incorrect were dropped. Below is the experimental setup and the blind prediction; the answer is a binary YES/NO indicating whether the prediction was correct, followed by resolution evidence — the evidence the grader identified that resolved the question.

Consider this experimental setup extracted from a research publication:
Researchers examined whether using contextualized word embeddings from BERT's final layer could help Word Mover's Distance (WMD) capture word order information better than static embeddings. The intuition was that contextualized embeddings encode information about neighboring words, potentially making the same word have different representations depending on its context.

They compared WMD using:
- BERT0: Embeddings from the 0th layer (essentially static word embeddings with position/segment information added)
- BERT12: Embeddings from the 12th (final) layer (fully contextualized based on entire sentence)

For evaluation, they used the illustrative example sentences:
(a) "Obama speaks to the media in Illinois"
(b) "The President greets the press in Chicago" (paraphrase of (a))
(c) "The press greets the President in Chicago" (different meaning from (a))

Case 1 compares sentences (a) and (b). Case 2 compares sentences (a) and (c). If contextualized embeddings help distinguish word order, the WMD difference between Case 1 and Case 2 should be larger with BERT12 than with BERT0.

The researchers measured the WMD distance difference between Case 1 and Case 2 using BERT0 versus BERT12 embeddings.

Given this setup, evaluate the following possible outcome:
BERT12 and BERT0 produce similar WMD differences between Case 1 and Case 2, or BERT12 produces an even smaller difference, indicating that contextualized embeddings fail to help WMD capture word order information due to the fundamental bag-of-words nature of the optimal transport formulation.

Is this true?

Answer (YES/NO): NO